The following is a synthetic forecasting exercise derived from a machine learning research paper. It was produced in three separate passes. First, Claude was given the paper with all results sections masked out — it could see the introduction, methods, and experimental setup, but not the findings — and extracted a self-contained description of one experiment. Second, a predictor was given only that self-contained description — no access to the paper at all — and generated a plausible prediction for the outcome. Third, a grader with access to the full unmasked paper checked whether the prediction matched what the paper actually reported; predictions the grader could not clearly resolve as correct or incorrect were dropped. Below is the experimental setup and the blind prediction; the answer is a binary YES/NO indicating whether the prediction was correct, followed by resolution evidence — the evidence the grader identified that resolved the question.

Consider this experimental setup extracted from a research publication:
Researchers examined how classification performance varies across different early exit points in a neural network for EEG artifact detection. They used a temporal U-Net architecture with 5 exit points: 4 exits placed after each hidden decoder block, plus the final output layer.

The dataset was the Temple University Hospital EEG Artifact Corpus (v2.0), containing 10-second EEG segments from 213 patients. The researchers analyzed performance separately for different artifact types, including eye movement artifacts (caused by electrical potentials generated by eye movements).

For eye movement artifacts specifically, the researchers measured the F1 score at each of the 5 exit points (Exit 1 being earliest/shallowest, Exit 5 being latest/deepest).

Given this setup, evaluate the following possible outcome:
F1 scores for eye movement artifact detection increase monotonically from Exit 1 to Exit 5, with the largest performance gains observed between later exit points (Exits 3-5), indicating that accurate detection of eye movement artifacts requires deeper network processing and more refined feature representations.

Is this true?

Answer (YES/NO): NO